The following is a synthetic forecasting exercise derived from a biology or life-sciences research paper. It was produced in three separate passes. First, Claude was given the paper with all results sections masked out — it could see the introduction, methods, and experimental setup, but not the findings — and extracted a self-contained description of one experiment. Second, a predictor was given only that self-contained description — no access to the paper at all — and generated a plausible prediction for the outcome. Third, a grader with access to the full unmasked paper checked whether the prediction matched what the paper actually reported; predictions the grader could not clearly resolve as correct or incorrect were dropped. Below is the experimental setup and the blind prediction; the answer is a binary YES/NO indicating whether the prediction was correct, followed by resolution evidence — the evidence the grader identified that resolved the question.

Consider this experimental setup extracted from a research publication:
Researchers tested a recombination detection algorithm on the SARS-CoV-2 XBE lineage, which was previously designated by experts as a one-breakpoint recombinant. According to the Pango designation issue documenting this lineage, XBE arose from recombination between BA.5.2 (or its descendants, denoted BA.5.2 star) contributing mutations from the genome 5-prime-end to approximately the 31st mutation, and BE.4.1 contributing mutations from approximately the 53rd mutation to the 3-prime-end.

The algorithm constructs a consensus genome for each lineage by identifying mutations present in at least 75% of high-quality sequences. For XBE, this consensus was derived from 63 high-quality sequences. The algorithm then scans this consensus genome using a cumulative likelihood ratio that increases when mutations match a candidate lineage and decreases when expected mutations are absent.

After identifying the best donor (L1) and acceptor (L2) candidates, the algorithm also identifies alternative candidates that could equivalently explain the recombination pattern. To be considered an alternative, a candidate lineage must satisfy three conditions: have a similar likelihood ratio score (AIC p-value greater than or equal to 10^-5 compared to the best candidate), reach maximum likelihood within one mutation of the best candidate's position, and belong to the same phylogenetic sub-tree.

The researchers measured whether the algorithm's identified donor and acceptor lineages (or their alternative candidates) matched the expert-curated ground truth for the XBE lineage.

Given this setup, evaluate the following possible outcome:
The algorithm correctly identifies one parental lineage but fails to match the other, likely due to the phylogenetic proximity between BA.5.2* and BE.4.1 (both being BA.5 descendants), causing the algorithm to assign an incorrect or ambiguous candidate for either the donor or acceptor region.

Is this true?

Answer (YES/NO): NO